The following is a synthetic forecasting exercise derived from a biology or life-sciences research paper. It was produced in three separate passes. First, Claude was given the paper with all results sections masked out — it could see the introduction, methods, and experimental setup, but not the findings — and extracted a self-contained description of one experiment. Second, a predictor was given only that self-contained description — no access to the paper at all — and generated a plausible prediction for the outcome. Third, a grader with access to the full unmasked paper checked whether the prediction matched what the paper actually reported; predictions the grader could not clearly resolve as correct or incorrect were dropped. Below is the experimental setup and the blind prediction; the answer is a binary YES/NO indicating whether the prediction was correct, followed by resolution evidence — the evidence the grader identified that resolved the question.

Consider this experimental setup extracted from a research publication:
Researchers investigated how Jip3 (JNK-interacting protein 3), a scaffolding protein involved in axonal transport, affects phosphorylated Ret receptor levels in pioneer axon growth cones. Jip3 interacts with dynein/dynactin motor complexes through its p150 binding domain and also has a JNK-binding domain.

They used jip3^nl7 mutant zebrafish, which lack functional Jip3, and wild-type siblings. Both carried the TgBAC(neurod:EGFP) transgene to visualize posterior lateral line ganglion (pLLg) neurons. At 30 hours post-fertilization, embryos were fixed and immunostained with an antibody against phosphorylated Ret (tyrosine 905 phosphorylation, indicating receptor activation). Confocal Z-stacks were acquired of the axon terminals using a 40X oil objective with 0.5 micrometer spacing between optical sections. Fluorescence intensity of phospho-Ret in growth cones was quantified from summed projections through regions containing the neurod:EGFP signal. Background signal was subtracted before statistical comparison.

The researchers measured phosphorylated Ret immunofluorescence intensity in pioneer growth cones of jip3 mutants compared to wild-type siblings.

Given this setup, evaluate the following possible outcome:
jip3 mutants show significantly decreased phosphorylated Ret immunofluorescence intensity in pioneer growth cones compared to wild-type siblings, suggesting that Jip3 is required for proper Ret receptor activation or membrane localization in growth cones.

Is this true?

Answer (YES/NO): NO